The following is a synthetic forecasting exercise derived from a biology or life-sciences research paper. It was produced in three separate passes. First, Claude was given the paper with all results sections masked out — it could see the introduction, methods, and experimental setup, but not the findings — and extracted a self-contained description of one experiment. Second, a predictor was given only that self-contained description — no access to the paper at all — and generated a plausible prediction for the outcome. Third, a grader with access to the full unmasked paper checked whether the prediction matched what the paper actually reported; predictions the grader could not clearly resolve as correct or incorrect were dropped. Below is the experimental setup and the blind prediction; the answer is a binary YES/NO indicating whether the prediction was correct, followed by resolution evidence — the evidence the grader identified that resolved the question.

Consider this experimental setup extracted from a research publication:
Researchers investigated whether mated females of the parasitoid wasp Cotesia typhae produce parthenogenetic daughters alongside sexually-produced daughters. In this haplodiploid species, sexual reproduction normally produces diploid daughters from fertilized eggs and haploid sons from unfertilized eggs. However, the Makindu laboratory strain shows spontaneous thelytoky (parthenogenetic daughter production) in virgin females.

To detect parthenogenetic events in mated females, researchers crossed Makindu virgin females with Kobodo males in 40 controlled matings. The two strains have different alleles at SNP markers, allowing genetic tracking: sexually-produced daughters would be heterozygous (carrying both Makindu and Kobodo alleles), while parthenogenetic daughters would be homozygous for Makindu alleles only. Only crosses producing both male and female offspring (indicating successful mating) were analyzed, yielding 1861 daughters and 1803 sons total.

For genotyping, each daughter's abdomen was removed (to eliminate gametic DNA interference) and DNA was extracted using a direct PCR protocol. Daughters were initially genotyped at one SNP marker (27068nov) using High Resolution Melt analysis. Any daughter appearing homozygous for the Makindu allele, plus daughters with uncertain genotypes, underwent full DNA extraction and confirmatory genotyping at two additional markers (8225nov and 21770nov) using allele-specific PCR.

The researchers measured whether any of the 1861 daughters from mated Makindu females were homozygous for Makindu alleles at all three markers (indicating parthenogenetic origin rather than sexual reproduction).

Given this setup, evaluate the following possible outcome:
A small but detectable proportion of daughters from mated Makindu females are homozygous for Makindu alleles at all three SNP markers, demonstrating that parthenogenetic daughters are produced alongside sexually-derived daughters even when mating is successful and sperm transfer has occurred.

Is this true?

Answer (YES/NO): YES